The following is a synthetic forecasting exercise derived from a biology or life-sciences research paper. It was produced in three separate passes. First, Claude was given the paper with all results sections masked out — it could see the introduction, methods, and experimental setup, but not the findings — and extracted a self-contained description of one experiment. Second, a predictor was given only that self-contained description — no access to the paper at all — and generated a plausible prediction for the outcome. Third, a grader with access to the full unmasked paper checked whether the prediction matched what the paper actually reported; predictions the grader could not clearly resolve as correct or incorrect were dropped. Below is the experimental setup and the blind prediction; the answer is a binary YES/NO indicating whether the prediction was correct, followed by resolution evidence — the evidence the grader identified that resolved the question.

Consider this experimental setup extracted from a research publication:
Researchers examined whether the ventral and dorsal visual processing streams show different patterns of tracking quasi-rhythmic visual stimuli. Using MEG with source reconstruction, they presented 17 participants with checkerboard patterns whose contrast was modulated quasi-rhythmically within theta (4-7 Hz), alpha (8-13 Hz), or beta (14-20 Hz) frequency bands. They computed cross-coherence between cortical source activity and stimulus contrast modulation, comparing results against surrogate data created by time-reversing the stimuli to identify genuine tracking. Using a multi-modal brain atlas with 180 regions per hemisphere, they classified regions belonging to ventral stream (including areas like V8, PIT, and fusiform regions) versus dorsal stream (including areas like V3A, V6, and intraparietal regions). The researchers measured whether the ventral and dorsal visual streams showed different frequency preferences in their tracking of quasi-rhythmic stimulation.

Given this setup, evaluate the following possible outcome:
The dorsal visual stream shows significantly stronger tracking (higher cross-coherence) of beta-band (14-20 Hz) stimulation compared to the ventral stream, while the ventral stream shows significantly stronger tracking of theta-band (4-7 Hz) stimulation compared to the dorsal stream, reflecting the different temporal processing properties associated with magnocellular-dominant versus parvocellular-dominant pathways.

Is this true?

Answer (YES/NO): NO